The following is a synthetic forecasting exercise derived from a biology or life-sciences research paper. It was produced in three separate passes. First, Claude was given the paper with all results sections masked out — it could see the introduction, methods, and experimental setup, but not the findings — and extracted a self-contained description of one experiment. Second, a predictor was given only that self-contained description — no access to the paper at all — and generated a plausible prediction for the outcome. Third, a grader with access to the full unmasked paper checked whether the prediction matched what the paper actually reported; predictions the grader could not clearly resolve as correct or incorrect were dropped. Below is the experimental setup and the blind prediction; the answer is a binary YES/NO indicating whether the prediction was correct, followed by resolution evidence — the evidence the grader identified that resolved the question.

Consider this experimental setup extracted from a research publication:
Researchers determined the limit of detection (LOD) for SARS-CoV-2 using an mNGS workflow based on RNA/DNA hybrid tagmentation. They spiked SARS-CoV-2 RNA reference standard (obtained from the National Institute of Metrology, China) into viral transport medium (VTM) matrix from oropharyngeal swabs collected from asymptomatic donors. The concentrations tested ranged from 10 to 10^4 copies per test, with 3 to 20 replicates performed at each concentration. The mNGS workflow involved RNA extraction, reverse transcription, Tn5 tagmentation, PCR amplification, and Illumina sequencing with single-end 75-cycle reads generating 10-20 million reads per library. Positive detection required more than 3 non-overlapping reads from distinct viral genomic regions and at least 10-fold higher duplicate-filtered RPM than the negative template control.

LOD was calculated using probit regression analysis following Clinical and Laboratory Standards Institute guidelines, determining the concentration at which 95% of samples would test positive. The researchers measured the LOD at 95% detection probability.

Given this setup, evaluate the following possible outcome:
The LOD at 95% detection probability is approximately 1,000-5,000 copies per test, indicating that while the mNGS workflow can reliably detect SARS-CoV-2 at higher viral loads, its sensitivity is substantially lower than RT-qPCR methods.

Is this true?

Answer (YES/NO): NO